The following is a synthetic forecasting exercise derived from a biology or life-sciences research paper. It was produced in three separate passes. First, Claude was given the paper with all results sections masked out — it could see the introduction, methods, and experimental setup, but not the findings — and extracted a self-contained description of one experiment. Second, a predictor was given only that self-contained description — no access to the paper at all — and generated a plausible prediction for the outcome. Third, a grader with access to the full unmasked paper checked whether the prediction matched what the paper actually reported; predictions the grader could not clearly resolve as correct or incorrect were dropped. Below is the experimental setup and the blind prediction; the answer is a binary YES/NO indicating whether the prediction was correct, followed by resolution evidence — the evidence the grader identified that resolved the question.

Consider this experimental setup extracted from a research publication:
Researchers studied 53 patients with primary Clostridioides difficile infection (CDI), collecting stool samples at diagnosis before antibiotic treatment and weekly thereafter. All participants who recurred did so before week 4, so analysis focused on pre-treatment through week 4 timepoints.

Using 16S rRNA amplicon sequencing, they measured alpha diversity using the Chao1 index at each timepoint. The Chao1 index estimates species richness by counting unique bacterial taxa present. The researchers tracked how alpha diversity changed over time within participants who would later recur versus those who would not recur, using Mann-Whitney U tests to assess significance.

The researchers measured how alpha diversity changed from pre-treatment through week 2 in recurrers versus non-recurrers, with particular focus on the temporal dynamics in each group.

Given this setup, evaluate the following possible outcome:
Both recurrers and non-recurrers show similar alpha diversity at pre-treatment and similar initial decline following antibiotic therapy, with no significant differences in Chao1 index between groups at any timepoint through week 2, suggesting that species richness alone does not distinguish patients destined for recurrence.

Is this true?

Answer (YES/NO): NO